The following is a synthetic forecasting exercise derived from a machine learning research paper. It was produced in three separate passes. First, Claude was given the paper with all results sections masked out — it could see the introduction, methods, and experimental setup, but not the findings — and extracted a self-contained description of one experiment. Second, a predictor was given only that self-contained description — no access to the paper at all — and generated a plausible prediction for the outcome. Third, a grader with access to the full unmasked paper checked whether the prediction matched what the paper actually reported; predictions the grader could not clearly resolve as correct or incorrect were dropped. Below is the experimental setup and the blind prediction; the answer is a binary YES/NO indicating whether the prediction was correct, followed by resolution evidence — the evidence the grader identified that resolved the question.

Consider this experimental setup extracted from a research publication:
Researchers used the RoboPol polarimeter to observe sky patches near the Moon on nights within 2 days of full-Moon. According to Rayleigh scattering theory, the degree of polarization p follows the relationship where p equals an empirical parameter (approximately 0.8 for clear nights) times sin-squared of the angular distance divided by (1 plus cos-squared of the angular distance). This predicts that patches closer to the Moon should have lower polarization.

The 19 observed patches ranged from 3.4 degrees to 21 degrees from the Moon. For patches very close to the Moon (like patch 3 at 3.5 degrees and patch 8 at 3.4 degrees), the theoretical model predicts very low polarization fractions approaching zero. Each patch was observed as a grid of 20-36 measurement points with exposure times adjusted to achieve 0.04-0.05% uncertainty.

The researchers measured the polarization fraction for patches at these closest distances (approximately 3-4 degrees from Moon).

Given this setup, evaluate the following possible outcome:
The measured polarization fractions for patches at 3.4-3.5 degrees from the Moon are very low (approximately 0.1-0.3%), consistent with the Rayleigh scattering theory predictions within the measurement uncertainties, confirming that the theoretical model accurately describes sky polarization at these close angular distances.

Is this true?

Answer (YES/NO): NO